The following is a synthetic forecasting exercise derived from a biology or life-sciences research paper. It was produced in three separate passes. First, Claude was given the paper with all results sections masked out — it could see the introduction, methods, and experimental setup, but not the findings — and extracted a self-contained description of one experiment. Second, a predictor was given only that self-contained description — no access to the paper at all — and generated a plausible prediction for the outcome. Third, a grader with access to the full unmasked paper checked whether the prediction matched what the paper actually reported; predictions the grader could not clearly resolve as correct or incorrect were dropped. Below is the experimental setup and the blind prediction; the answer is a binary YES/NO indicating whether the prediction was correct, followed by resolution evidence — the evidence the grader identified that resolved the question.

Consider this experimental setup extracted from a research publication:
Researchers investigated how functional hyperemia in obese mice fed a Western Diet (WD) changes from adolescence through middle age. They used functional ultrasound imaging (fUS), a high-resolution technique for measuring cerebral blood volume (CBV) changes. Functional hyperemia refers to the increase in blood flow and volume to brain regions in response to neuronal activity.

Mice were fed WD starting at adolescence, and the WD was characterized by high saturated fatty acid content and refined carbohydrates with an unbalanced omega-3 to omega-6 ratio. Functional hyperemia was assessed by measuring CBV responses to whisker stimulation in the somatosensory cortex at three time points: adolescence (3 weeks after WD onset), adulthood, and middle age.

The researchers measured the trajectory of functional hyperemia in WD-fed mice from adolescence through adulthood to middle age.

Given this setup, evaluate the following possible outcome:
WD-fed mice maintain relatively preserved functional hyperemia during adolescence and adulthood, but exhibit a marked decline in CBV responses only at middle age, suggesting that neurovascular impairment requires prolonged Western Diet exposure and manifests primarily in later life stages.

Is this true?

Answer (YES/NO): NO